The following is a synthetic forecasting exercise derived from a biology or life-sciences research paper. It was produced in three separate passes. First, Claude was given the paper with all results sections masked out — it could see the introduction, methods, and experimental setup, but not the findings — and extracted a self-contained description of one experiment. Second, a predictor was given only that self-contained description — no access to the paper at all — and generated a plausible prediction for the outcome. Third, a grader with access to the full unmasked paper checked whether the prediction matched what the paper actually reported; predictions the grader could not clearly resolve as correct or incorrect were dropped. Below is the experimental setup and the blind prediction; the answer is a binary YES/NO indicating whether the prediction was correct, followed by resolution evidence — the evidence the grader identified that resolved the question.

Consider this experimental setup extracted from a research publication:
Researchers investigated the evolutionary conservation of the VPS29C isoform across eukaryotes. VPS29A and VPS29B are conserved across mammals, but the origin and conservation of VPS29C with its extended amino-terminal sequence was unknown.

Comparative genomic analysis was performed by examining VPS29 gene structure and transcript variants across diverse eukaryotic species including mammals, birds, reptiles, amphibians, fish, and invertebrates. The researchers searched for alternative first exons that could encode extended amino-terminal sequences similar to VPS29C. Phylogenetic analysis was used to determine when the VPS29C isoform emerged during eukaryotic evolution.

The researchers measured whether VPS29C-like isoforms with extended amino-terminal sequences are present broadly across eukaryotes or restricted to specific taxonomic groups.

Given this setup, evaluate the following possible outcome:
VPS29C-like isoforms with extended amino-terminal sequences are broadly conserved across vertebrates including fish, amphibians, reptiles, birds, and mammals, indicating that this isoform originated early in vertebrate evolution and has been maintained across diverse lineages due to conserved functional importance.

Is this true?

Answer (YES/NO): NO